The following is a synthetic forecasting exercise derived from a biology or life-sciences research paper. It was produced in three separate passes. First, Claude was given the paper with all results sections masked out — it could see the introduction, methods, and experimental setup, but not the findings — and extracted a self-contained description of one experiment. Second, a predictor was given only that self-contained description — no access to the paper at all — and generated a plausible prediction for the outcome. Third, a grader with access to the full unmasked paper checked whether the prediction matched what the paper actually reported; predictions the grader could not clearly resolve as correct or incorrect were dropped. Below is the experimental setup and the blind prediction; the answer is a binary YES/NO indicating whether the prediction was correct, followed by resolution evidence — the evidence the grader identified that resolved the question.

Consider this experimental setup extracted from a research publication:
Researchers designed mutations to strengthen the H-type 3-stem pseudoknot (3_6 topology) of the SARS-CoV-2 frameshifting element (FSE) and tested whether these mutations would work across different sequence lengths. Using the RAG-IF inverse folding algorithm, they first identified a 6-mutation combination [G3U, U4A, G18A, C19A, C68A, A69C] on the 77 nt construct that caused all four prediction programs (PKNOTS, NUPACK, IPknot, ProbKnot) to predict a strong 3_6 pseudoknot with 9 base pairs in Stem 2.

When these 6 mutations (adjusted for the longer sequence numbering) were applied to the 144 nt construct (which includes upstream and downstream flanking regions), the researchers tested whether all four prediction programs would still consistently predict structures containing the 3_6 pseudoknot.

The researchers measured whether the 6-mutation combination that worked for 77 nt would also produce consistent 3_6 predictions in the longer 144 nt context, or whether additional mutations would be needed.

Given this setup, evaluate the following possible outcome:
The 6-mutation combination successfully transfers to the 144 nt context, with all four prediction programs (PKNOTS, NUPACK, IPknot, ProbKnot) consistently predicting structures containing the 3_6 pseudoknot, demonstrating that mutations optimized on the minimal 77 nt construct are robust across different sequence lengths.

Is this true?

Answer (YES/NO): NO